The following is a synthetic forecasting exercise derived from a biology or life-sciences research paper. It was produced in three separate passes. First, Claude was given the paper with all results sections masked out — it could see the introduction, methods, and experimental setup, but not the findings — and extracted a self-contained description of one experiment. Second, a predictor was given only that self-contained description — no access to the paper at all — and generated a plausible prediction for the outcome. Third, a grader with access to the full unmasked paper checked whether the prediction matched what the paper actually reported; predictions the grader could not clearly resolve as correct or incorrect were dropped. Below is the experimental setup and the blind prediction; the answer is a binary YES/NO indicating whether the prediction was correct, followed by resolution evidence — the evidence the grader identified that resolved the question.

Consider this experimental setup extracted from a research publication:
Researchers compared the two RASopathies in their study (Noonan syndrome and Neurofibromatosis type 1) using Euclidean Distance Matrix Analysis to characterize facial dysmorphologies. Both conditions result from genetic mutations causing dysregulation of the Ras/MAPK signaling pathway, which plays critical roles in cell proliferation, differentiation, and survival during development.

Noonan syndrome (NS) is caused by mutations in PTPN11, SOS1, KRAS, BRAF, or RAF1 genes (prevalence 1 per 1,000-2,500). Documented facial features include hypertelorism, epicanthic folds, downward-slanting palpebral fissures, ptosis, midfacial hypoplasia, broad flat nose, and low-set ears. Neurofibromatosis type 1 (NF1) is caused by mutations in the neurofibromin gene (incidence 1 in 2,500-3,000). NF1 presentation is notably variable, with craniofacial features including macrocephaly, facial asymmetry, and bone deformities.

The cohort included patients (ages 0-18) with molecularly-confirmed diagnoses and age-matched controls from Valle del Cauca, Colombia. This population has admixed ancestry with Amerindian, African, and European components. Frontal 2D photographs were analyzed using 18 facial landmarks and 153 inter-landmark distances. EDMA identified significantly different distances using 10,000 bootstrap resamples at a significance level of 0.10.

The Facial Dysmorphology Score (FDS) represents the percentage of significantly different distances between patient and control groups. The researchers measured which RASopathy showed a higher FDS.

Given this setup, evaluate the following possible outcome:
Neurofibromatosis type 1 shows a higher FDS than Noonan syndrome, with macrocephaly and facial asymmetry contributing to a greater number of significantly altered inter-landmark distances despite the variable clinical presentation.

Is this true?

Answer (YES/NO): NO